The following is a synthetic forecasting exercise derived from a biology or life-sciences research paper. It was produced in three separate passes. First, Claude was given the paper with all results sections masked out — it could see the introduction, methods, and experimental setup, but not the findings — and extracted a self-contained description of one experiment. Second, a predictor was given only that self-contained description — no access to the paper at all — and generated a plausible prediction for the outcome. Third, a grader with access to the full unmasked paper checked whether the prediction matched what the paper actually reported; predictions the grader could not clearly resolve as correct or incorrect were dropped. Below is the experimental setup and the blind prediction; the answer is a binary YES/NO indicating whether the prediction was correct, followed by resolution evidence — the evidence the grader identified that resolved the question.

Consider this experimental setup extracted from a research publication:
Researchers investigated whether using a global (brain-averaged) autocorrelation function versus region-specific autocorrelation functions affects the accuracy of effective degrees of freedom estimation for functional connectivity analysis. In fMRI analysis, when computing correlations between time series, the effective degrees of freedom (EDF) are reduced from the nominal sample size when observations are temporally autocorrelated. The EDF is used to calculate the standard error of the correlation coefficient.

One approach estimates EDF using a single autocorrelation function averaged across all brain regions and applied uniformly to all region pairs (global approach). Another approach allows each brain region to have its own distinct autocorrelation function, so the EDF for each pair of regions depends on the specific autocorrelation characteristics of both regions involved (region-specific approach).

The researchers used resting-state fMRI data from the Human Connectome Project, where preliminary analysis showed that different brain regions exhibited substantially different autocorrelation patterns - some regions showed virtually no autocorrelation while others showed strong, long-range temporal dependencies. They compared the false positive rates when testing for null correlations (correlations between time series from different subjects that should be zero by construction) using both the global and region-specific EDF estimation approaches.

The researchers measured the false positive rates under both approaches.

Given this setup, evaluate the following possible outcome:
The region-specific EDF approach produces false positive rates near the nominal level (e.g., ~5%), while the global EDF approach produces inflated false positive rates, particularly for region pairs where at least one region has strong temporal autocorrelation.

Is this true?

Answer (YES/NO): YES